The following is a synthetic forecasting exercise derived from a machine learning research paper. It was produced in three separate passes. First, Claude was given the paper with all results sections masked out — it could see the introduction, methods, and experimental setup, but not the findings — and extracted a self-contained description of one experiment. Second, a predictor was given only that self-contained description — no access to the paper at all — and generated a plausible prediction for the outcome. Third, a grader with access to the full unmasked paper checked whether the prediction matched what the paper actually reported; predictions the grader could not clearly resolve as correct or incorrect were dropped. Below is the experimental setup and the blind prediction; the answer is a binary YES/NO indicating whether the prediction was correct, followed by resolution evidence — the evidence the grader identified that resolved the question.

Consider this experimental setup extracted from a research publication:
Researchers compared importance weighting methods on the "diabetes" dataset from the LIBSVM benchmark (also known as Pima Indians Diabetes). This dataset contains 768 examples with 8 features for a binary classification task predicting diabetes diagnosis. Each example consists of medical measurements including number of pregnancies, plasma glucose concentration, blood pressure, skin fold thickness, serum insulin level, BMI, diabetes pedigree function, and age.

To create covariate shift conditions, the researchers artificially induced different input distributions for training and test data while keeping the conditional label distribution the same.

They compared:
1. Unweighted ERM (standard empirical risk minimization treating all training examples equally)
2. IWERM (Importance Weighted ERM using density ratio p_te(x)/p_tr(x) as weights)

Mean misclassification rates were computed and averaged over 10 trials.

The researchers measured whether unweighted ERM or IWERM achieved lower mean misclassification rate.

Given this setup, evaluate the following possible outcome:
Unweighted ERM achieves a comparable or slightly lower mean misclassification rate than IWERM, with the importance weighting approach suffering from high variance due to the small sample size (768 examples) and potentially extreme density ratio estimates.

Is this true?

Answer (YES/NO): NO